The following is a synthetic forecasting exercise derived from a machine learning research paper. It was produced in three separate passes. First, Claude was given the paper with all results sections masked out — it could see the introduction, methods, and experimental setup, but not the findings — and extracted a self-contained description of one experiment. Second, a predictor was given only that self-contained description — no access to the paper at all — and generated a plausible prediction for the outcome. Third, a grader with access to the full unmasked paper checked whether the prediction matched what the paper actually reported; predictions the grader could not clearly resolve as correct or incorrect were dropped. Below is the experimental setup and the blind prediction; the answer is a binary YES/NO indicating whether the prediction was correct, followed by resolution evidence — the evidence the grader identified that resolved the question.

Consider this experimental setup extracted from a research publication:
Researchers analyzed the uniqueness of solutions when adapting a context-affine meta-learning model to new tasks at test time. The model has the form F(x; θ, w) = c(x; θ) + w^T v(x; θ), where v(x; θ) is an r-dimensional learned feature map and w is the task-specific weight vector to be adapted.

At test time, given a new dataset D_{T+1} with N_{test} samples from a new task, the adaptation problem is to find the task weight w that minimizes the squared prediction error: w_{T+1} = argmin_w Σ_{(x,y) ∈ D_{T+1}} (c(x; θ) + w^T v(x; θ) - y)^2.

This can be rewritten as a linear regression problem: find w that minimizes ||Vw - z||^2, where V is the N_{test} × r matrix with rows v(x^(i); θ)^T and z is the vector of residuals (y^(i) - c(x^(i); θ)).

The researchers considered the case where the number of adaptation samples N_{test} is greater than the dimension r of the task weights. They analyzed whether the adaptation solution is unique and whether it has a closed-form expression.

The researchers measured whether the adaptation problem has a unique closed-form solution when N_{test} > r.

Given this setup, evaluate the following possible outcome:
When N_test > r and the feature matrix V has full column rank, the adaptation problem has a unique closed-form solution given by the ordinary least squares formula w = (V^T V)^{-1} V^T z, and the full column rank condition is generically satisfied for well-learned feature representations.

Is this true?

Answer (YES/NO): YES